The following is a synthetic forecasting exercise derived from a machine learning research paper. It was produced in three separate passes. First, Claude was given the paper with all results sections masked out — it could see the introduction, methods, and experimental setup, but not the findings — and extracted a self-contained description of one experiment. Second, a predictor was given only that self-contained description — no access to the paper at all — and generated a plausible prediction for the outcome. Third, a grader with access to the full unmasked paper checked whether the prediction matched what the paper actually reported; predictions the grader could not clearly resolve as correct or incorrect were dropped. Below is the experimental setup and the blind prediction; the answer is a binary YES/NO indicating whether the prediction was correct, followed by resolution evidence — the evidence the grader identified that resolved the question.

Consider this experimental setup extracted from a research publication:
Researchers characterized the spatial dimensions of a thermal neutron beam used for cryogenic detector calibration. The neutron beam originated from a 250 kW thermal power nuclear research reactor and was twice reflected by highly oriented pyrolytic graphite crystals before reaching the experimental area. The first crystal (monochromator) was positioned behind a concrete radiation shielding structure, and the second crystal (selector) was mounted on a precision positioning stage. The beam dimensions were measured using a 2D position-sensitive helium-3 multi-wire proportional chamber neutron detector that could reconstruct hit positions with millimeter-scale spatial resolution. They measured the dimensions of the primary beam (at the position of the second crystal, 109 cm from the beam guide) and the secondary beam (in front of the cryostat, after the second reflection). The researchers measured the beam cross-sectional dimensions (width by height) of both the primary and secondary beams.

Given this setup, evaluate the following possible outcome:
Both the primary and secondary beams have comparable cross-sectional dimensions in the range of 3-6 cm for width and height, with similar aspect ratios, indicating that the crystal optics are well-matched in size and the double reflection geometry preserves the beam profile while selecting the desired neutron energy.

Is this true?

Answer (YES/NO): NO